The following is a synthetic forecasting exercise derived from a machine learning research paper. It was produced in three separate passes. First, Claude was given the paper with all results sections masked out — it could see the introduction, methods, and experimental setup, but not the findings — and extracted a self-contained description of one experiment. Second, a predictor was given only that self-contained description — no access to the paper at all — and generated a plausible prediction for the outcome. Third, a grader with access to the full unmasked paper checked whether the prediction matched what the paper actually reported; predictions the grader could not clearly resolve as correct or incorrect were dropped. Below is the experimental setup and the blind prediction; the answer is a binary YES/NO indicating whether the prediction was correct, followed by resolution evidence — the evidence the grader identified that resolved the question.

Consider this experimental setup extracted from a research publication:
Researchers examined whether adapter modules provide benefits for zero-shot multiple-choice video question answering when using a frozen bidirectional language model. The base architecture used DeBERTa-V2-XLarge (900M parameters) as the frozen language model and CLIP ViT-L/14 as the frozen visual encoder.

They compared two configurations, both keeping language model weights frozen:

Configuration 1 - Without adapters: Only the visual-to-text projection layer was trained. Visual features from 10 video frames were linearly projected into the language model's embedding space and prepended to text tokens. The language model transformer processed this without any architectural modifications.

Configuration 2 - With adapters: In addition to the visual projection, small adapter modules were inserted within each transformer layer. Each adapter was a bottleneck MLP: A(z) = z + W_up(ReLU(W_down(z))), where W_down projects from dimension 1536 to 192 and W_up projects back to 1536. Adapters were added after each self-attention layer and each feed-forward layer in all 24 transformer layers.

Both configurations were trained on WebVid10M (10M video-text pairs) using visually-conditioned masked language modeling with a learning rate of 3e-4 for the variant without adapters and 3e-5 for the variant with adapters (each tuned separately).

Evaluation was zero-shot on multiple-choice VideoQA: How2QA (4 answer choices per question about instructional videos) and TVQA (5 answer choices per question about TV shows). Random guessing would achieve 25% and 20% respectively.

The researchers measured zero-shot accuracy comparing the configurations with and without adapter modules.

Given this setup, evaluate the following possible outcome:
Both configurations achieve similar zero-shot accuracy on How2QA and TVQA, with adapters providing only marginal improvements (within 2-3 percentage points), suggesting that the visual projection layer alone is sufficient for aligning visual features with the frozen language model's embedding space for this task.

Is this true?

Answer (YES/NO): NO